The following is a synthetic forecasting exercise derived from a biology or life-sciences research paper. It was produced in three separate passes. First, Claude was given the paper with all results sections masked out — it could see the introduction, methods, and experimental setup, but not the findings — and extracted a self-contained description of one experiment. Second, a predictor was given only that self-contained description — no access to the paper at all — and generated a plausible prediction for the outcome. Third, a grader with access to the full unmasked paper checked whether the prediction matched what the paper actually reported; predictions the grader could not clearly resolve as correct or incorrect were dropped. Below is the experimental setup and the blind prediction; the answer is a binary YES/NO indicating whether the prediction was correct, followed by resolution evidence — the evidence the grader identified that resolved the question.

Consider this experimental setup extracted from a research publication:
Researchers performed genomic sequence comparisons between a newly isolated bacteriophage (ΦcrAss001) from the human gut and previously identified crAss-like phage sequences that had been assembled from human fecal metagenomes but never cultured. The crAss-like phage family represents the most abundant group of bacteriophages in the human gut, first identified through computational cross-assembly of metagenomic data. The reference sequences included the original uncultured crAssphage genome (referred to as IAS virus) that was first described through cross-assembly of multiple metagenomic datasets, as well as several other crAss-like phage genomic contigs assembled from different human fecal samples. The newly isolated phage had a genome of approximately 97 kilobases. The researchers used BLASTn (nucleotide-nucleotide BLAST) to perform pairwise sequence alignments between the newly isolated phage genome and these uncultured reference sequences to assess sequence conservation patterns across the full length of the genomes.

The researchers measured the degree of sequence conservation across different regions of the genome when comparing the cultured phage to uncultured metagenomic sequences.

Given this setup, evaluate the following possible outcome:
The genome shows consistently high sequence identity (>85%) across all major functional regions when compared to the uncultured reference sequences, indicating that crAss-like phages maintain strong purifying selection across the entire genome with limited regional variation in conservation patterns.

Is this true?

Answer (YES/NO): NO